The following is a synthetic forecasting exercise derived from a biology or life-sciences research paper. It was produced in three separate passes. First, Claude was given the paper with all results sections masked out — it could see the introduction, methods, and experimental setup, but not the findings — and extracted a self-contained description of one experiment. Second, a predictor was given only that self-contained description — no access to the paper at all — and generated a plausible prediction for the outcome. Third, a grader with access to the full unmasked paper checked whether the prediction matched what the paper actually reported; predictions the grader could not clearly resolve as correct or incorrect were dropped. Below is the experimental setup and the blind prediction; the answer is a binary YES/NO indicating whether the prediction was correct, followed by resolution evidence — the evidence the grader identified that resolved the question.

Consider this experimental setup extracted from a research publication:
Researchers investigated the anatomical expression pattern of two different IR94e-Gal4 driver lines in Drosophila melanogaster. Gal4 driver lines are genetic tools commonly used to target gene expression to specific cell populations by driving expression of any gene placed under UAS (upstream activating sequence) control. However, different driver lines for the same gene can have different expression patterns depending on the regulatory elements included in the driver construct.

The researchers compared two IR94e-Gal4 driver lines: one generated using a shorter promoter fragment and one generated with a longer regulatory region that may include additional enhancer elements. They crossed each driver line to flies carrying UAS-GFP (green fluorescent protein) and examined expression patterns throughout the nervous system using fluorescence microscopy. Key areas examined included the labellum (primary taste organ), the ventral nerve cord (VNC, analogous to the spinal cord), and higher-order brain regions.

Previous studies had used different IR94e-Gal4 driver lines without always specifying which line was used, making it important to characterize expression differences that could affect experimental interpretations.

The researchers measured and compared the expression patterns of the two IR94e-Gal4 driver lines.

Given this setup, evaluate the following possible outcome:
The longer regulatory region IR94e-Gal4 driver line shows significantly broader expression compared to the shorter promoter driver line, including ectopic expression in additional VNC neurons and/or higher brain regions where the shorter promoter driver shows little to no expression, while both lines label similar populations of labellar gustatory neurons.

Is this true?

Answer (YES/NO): YES